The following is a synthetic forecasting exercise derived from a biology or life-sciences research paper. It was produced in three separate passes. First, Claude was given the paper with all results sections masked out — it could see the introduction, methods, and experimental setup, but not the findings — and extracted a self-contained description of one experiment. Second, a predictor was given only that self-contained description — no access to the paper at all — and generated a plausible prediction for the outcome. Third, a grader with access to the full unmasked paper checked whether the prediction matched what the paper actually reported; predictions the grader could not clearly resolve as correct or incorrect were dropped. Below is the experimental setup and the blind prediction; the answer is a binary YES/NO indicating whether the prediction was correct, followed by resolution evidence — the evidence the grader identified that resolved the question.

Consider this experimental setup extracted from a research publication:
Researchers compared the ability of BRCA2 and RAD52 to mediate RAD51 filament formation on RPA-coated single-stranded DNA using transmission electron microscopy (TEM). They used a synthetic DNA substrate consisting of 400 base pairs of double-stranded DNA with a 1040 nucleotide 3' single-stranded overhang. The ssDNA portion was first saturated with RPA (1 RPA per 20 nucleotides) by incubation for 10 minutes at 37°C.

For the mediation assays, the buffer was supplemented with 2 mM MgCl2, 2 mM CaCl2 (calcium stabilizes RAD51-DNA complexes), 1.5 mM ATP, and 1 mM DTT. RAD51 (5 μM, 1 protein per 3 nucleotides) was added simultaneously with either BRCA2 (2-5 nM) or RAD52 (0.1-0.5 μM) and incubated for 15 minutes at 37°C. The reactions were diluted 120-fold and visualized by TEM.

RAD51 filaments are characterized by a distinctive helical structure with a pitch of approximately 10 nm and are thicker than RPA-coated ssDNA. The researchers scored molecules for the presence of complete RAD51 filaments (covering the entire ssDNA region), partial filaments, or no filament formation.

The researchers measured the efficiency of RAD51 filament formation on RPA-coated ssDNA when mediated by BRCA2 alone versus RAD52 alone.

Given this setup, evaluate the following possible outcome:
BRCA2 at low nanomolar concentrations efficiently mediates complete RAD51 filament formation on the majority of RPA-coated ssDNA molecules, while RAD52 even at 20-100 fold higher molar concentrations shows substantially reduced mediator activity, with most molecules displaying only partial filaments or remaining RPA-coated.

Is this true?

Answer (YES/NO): NO